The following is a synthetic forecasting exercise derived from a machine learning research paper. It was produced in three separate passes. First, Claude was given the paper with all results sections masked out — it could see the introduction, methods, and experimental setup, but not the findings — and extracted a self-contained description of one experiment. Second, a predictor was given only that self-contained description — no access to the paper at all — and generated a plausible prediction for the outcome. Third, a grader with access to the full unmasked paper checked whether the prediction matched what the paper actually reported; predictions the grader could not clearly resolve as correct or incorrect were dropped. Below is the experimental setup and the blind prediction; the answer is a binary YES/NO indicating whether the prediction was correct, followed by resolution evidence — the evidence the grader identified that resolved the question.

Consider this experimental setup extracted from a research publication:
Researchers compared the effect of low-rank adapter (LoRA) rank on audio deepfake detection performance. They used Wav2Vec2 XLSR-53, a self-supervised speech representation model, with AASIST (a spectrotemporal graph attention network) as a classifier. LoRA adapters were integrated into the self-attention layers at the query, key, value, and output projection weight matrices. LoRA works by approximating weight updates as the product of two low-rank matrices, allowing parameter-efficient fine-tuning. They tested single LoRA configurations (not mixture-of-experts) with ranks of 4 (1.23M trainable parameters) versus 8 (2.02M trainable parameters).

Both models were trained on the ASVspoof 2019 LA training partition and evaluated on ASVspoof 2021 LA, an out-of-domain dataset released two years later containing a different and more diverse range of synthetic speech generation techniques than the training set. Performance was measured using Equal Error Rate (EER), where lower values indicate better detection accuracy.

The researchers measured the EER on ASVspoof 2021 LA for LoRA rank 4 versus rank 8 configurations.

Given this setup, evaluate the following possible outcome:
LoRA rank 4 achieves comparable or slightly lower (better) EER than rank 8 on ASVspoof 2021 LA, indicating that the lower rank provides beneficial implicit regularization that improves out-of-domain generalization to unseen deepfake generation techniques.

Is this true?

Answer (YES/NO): NO